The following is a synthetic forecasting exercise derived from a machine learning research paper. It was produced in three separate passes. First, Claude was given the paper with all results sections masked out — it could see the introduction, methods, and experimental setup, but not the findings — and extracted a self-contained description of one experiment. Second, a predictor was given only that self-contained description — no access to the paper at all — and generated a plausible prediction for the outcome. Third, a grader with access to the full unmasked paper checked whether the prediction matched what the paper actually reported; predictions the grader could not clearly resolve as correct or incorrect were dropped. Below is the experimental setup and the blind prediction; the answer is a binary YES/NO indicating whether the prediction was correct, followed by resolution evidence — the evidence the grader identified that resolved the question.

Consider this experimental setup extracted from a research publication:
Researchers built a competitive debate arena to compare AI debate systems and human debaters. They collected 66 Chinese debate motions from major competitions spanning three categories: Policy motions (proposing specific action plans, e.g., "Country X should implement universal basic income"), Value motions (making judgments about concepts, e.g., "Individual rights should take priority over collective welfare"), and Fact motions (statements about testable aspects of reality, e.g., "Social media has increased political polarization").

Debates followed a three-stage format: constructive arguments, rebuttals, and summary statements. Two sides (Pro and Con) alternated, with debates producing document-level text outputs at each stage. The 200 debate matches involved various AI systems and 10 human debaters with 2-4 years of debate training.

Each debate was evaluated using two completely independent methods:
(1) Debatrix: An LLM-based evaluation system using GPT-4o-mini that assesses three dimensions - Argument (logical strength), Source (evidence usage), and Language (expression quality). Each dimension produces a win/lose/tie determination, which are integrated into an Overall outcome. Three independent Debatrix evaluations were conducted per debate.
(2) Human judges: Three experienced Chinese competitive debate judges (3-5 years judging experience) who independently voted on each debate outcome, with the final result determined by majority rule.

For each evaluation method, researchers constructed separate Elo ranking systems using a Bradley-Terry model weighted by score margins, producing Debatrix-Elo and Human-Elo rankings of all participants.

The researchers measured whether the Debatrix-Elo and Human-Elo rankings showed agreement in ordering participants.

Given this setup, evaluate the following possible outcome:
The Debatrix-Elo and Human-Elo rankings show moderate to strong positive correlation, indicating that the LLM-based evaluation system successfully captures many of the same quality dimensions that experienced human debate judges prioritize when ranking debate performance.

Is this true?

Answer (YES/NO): YES